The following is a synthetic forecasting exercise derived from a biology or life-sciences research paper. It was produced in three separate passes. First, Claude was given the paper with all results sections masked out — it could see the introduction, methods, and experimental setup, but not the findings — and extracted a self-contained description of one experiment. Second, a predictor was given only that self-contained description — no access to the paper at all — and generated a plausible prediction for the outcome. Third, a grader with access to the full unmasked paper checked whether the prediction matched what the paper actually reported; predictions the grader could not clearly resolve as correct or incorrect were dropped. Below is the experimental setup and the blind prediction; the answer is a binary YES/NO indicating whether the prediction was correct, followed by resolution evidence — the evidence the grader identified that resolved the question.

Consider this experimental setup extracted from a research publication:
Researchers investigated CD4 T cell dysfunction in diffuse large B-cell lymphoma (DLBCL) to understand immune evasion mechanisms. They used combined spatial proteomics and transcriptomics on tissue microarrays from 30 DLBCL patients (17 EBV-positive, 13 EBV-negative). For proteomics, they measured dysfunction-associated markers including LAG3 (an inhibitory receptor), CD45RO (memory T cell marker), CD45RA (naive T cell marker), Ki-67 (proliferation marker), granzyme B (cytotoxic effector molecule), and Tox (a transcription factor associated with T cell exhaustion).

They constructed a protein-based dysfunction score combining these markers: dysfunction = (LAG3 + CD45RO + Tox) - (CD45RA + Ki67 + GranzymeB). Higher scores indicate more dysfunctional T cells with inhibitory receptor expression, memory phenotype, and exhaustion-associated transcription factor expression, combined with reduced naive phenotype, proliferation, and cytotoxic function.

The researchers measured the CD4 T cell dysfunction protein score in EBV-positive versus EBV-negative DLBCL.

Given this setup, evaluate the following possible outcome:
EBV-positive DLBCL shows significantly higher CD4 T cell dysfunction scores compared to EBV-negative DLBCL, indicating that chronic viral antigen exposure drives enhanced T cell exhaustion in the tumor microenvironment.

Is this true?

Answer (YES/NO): YES